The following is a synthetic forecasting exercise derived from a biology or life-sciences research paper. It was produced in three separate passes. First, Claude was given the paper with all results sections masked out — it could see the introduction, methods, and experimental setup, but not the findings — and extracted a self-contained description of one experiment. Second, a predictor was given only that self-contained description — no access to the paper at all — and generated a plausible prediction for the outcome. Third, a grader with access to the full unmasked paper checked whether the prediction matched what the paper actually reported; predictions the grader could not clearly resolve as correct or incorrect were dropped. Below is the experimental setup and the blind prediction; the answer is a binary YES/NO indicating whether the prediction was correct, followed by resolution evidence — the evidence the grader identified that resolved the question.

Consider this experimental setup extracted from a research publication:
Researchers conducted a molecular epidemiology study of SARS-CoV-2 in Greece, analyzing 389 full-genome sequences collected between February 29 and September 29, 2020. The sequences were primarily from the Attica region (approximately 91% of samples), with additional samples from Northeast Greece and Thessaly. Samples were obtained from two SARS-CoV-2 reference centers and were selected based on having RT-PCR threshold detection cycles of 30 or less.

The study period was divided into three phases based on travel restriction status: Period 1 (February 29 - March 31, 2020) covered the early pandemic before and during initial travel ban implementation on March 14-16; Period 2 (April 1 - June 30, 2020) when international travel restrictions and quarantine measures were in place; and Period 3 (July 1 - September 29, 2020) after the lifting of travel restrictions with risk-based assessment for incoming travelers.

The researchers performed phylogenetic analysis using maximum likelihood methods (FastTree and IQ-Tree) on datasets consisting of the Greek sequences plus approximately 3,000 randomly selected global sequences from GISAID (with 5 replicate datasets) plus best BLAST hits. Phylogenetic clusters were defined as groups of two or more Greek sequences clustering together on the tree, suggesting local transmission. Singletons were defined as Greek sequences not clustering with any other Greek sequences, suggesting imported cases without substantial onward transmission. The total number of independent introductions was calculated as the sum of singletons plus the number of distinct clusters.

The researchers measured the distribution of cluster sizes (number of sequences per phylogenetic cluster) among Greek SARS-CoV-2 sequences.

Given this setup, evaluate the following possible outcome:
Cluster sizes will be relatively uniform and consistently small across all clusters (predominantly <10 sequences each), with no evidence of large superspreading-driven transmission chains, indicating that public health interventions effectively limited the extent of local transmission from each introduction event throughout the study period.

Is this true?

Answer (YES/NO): NO